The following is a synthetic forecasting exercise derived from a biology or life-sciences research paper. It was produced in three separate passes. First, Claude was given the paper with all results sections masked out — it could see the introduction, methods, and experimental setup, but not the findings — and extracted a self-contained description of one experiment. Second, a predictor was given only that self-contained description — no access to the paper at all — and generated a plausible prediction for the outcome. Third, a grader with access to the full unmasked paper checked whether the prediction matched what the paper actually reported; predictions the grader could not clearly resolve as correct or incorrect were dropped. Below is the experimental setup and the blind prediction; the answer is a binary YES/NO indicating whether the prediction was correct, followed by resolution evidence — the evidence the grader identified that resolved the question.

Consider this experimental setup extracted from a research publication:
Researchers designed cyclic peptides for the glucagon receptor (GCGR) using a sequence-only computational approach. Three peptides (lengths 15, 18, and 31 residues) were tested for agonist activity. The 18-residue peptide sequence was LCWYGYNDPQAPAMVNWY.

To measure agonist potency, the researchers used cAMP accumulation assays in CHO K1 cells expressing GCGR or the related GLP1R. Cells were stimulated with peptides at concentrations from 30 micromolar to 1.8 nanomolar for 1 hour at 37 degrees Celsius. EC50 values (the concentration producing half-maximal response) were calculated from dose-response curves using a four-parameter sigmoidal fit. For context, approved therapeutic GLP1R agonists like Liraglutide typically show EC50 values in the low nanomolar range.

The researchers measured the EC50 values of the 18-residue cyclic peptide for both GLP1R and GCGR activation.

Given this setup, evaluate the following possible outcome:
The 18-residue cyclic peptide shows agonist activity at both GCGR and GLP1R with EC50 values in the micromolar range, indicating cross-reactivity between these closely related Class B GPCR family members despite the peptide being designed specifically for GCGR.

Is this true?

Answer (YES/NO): NO